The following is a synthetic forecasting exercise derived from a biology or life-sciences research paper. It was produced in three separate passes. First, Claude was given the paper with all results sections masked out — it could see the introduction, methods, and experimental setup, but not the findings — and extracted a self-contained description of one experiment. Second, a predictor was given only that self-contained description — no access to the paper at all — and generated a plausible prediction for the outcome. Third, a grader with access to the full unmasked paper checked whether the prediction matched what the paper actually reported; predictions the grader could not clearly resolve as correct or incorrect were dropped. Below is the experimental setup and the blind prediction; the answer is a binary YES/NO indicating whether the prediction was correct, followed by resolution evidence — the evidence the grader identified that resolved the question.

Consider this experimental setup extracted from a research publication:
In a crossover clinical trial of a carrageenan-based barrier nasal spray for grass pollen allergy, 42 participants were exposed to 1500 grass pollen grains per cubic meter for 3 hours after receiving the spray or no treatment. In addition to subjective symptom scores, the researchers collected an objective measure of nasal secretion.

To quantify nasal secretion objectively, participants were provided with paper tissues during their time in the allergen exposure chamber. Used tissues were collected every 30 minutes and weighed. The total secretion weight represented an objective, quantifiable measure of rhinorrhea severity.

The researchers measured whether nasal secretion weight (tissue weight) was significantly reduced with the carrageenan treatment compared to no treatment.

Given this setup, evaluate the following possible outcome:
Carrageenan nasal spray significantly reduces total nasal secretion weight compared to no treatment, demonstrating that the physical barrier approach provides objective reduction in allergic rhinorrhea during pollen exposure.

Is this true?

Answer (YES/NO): NO